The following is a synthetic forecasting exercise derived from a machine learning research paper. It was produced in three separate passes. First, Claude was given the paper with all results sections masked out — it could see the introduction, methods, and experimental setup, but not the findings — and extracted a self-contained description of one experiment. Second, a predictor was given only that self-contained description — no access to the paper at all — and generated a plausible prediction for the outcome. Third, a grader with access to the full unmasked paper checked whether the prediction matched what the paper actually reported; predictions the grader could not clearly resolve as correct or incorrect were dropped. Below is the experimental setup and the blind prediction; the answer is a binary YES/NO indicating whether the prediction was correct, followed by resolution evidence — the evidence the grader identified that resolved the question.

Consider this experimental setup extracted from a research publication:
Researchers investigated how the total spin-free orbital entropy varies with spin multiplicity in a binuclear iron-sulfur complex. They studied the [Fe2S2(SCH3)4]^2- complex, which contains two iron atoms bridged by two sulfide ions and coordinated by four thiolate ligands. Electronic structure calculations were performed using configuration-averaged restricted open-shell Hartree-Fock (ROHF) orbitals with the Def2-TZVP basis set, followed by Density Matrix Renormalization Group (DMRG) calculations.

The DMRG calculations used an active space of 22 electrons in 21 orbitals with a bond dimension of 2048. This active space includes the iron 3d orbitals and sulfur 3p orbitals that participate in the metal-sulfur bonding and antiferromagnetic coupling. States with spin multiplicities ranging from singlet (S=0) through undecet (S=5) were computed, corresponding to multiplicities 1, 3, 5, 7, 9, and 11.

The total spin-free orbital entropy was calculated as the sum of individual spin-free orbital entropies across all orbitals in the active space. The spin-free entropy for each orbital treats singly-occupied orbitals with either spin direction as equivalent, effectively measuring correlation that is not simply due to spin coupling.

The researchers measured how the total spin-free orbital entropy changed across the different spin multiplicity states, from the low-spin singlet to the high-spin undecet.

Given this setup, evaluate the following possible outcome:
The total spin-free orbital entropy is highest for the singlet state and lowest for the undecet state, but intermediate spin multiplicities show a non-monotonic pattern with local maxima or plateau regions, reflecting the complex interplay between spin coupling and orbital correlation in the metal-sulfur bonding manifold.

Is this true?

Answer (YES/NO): NO